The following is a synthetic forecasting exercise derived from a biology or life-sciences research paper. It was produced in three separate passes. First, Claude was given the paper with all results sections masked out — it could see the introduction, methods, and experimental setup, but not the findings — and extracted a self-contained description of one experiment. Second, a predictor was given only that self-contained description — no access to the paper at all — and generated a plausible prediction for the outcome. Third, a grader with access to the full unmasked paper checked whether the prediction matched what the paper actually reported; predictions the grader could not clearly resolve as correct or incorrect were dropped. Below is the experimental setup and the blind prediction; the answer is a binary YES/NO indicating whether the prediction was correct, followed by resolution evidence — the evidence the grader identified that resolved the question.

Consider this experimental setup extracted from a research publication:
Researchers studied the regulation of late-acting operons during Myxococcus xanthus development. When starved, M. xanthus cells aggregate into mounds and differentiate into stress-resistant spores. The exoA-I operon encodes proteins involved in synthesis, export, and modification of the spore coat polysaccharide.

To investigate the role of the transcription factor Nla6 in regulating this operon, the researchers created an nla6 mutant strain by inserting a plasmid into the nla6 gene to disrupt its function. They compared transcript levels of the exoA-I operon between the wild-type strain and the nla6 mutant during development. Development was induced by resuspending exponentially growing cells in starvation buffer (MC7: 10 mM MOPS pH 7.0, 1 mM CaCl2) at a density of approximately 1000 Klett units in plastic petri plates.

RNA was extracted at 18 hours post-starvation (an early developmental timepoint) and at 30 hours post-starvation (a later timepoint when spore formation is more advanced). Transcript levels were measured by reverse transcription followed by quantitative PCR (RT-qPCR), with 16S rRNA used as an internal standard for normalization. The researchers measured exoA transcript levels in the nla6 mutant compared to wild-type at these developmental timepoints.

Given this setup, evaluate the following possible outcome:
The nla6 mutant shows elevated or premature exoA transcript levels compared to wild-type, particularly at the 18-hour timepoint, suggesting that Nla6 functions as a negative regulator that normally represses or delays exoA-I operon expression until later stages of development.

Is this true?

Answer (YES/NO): NO